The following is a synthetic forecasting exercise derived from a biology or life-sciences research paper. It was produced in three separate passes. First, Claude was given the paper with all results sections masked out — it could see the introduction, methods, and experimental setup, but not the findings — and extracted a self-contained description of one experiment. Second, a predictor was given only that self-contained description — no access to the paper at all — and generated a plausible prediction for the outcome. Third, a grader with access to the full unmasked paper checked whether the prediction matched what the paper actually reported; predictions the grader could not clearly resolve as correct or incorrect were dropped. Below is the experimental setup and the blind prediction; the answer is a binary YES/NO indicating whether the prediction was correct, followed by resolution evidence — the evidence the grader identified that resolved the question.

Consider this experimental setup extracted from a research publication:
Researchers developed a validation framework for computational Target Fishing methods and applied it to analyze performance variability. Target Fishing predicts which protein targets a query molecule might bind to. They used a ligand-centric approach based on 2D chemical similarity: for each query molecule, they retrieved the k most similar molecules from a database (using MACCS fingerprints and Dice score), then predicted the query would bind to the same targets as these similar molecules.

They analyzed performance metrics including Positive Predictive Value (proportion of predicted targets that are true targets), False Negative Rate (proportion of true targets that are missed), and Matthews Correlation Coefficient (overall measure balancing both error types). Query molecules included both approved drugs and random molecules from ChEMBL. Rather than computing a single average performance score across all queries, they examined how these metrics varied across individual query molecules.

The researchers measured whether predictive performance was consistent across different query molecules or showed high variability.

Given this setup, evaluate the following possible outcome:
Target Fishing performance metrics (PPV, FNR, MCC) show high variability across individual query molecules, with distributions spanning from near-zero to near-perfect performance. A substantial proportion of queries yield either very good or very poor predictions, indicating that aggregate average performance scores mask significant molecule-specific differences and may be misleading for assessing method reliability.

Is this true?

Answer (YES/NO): YES